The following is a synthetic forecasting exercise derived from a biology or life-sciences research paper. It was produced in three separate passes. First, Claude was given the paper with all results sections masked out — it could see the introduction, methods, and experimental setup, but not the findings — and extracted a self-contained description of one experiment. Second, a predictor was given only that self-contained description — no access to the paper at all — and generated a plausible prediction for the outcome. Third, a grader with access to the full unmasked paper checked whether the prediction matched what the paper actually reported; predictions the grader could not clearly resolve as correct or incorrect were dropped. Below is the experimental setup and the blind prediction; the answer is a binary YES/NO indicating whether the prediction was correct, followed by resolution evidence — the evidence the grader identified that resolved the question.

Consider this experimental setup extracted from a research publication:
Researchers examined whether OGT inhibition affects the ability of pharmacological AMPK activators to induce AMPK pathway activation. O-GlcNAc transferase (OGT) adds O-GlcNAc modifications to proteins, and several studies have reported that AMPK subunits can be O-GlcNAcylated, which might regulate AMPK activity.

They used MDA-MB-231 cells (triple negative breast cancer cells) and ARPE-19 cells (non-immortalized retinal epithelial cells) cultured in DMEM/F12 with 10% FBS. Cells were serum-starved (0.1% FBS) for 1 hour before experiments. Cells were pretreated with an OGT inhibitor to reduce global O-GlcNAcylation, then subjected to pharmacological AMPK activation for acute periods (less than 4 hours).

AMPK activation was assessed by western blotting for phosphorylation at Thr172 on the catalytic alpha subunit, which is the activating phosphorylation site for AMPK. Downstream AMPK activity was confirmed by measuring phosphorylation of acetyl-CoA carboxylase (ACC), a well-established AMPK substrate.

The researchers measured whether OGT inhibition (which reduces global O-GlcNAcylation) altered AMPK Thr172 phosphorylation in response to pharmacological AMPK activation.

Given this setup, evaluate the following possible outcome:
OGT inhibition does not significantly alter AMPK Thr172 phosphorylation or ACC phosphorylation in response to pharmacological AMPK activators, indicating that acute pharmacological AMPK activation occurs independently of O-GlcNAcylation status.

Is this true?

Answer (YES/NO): YES